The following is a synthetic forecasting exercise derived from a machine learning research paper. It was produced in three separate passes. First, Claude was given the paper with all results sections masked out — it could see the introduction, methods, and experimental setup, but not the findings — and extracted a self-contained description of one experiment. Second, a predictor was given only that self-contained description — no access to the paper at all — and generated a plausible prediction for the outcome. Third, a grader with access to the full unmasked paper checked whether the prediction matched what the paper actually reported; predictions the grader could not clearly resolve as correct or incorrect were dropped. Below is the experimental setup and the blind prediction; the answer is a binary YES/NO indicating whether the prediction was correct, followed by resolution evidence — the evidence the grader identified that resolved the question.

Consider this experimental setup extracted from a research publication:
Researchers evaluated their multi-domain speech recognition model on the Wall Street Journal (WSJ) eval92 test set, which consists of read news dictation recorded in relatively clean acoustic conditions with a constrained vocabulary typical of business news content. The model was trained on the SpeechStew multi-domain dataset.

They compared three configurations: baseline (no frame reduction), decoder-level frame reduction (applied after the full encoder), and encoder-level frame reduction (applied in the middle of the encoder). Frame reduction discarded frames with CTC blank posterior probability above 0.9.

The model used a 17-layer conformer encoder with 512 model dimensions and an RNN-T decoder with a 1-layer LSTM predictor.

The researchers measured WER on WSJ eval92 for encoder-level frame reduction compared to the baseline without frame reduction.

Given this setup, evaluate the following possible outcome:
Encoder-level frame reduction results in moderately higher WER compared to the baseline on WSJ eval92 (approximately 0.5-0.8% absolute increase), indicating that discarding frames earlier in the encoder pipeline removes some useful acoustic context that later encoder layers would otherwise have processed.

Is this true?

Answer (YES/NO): NO